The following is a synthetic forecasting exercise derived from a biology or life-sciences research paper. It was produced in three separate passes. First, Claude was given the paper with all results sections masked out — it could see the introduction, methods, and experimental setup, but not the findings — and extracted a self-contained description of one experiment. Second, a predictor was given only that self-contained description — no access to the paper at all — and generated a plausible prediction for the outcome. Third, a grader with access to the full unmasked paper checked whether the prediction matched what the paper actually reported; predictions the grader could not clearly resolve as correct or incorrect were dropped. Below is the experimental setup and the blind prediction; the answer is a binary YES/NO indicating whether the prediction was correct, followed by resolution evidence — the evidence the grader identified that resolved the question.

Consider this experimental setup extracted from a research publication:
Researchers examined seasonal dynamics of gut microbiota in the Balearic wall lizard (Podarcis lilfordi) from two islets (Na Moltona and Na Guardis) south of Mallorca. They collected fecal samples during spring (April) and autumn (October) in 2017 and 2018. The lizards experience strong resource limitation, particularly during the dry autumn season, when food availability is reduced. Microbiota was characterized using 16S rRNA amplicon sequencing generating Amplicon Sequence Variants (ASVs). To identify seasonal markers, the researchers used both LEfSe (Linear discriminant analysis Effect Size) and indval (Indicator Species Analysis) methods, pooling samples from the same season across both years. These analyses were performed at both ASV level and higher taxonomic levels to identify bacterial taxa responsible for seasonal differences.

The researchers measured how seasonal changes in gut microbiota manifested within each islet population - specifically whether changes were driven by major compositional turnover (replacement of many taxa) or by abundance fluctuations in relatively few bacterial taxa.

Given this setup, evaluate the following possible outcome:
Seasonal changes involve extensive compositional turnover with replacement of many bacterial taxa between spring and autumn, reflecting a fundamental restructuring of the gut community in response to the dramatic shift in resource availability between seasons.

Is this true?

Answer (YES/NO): NO